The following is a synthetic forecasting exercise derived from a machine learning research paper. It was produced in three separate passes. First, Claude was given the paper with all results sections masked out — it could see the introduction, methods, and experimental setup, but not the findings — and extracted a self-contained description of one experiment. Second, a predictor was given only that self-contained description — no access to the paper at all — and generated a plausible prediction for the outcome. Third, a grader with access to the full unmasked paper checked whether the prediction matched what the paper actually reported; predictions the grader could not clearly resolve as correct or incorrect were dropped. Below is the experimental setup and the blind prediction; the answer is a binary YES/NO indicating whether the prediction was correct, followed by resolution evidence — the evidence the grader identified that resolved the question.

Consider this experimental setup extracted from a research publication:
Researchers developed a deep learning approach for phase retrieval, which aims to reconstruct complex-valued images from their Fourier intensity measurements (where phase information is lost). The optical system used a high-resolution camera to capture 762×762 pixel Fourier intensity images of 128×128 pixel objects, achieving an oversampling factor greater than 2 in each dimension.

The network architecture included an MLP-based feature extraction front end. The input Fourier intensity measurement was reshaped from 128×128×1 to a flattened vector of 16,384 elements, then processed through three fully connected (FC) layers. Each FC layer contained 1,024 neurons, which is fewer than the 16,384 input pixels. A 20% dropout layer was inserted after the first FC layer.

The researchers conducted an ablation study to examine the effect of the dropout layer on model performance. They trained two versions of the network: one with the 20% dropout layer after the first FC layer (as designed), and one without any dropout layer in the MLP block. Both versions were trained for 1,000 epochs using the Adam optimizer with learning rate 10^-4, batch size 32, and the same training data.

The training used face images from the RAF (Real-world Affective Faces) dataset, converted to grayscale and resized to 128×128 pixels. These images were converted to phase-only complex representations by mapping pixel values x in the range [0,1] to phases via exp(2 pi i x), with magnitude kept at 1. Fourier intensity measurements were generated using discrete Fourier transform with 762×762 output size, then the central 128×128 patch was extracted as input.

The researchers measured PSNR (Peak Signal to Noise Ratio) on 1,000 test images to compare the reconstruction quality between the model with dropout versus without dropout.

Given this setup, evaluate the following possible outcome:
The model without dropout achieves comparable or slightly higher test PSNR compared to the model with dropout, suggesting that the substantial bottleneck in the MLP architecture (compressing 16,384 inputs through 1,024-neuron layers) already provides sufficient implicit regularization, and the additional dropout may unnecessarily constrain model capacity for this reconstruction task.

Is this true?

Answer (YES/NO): NO